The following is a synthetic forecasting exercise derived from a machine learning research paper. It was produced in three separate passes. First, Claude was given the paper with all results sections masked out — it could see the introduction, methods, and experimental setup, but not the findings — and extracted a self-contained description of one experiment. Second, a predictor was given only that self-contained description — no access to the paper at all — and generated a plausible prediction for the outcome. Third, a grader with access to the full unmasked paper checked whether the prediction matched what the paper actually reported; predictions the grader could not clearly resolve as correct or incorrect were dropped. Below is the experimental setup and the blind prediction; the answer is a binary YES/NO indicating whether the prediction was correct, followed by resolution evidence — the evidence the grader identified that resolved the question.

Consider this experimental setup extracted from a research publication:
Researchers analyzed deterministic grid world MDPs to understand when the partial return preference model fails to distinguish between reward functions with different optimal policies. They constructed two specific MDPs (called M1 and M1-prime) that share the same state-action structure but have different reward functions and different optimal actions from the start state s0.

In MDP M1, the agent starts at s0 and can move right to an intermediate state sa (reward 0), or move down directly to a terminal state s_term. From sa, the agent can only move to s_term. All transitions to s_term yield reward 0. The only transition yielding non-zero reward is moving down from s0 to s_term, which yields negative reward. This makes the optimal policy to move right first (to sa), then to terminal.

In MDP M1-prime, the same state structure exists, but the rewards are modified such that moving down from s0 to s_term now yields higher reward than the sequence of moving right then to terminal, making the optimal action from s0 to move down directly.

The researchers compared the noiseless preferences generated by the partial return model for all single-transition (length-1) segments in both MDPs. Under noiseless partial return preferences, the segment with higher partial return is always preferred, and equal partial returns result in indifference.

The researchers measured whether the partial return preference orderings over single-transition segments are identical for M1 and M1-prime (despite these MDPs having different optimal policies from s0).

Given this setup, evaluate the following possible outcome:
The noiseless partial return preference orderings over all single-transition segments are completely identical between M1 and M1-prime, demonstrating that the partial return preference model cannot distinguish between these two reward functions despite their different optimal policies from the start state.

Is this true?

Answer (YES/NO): YES